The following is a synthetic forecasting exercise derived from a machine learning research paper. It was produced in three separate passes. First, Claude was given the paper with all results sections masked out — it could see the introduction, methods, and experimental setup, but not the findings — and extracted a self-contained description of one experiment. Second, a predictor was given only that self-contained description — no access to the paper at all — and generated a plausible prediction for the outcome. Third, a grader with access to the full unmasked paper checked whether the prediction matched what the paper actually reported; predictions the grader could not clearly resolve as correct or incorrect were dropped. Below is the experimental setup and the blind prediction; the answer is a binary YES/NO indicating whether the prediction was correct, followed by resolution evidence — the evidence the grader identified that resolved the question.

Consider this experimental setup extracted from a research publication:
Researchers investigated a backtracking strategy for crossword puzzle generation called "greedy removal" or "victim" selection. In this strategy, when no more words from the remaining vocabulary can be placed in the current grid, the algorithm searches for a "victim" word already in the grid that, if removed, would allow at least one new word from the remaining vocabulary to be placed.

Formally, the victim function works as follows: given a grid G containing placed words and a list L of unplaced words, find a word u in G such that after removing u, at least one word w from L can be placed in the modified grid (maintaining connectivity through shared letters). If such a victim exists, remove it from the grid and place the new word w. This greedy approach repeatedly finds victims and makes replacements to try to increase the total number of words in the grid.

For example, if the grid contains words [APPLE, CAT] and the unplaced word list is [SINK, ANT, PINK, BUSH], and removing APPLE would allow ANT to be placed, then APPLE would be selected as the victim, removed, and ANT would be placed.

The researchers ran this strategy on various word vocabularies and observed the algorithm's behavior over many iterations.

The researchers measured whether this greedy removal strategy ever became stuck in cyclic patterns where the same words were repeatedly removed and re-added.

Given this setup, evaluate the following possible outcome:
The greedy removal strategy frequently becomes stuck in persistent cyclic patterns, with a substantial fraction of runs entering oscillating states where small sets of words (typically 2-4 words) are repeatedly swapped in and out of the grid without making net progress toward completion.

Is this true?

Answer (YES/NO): NO